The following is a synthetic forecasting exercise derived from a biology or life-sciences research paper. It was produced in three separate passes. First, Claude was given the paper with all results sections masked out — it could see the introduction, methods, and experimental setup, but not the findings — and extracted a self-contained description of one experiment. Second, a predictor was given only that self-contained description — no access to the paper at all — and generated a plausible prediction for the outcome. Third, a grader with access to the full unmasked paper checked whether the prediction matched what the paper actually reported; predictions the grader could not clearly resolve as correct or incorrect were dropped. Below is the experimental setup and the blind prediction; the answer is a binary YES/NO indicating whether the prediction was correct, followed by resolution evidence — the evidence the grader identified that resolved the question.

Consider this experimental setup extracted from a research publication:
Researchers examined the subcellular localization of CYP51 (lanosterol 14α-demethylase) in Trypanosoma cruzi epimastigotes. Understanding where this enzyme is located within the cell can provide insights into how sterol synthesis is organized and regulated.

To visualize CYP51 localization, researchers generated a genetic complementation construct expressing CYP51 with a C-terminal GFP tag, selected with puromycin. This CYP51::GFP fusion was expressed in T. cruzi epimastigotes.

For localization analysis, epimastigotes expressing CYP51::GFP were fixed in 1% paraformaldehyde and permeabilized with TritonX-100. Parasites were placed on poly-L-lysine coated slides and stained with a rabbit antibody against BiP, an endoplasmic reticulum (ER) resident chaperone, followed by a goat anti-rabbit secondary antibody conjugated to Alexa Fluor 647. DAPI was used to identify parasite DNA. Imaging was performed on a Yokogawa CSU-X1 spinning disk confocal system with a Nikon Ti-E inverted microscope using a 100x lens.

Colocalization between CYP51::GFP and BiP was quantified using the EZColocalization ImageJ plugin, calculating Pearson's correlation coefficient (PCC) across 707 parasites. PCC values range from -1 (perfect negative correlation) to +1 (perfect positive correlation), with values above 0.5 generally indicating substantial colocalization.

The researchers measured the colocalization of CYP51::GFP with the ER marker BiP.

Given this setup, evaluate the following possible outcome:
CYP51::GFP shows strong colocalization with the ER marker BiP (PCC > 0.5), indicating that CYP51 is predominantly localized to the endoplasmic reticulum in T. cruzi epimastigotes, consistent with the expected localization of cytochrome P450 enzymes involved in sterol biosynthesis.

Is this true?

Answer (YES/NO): YES